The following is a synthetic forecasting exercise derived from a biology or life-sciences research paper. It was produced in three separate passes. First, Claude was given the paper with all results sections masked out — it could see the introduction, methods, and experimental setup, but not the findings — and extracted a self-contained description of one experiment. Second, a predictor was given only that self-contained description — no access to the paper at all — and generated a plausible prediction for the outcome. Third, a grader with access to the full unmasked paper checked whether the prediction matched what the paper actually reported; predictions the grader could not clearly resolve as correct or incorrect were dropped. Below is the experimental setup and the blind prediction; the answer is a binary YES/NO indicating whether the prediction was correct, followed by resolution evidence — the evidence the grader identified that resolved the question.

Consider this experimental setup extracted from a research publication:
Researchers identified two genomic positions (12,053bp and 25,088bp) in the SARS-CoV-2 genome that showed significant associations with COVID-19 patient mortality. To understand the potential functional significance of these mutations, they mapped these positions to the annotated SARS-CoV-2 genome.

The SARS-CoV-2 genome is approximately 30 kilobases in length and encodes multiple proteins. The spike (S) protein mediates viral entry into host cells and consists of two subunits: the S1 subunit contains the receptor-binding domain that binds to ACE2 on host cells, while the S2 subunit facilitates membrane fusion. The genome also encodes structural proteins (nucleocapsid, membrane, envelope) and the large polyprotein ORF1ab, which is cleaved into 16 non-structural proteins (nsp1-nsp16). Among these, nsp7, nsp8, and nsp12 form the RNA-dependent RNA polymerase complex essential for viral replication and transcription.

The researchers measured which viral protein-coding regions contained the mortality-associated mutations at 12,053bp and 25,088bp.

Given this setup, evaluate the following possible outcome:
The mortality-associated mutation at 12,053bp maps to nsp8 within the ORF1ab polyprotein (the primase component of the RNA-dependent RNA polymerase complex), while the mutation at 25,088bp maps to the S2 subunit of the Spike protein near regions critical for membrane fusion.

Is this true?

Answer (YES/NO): NO